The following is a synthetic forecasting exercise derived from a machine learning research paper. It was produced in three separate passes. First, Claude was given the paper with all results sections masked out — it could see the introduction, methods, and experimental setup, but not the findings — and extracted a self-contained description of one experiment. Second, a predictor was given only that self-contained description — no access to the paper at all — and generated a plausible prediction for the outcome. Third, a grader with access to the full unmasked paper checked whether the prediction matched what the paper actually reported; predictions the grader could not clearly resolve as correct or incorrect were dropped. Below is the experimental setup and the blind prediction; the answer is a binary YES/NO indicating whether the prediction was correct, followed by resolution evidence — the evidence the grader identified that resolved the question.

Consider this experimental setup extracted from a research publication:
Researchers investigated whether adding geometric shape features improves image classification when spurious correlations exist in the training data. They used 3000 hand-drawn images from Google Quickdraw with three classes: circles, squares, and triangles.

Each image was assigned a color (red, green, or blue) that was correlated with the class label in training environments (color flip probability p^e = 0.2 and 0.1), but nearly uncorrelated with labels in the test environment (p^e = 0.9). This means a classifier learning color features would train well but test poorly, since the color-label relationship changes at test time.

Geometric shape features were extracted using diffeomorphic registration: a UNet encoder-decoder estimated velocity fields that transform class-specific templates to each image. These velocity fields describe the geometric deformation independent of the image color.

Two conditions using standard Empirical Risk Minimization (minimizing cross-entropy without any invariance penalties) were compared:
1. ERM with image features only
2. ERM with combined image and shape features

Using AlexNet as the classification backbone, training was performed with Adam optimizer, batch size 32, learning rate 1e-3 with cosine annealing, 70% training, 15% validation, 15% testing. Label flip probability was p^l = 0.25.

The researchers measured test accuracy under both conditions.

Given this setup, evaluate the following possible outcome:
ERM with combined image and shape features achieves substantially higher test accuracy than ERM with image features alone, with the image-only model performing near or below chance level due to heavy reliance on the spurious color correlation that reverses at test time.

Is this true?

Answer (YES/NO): NO